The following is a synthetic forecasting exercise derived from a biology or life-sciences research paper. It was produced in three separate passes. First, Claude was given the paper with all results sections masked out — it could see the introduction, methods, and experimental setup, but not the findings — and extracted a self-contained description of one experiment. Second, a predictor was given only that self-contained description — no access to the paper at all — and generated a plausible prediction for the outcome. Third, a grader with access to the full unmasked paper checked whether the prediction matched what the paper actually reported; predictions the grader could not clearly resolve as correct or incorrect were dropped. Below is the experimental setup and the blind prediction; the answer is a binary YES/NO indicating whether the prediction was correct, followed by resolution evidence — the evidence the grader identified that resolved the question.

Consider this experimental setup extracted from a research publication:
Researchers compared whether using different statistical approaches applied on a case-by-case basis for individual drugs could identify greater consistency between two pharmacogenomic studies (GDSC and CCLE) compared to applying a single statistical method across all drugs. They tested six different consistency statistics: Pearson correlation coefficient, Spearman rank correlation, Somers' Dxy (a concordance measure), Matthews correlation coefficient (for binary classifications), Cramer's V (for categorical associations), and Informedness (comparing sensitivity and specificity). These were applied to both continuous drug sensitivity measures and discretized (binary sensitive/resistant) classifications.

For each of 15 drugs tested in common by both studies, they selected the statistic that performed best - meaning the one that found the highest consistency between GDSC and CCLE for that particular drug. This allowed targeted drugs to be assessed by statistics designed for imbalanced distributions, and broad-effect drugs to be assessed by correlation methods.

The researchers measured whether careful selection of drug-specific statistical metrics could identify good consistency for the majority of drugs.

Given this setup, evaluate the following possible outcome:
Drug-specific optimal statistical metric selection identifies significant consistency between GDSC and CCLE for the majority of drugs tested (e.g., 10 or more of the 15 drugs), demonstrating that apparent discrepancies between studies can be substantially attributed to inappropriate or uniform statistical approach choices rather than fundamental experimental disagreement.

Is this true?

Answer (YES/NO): NO